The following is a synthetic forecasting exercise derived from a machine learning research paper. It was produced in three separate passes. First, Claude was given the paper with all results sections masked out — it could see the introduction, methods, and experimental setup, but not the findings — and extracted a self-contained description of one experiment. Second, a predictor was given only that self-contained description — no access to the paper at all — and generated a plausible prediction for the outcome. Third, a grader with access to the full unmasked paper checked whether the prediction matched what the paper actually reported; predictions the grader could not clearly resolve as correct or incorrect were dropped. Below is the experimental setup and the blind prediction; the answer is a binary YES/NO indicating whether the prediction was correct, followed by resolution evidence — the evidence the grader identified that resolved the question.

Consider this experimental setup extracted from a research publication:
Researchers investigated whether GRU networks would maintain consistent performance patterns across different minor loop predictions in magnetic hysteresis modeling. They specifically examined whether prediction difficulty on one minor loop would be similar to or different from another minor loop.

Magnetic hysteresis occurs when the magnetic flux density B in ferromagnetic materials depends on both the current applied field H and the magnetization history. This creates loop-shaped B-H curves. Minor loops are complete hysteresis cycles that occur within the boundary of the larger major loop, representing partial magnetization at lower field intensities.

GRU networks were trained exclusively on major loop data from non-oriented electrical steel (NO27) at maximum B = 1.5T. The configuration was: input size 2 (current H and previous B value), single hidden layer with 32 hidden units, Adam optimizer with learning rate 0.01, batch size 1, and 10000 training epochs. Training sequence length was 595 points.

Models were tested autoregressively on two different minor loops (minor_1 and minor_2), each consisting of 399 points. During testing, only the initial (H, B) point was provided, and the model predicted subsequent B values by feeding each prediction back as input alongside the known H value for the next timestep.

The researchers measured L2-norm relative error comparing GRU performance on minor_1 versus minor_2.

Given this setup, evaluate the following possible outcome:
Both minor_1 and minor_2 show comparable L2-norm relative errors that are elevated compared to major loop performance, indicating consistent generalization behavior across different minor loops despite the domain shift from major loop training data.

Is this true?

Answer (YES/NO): NO